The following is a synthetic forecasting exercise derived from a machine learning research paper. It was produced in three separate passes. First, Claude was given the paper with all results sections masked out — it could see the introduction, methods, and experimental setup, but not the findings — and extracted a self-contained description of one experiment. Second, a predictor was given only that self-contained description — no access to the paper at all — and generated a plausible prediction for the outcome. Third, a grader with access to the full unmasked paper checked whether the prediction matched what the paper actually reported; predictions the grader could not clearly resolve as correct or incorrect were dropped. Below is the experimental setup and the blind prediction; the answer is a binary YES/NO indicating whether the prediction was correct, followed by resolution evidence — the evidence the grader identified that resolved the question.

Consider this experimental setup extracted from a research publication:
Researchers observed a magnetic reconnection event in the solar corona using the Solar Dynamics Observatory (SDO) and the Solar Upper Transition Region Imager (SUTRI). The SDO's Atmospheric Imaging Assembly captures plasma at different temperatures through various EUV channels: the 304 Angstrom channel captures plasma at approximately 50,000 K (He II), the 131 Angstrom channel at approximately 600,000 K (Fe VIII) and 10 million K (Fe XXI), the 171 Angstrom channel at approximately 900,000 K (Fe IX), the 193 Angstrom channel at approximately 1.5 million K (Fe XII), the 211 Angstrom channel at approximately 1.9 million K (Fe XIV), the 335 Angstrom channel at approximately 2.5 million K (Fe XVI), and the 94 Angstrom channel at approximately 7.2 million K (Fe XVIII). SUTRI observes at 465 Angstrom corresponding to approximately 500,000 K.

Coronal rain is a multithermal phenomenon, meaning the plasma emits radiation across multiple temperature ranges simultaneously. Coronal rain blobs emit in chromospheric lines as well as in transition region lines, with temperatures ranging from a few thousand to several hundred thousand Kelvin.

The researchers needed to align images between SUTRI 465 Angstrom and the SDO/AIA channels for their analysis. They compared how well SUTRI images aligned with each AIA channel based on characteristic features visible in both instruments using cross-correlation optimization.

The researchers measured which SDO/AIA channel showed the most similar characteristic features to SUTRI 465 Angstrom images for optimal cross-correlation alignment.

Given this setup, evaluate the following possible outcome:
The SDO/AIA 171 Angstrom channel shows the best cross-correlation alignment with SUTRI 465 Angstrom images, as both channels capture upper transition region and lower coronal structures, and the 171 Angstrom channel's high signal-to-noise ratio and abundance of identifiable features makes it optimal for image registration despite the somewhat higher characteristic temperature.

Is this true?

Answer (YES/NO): NO